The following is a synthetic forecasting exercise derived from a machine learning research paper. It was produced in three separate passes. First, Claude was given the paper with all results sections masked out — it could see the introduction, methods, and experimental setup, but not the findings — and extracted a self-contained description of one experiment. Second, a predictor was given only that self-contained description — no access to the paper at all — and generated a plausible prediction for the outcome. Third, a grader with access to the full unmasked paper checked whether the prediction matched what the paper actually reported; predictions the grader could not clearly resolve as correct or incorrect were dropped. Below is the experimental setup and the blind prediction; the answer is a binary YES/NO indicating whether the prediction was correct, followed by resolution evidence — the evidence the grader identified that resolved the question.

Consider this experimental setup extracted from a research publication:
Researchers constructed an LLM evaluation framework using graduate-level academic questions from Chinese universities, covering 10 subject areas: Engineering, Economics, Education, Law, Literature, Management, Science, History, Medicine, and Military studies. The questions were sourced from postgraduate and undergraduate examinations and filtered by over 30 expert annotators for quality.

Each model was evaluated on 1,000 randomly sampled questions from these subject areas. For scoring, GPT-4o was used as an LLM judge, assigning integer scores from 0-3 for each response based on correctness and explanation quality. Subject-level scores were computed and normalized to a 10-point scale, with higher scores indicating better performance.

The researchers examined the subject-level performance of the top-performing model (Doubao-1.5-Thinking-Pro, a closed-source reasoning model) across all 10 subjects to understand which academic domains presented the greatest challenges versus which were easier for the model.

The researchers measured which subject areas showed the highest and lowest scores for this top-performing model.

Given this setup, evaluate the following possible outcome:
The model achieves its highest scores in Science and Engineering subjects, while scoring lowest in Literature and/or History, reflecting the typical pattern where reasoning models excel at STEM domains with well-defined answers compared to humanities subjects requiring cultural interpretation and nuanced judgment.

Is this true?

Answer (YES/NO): NO